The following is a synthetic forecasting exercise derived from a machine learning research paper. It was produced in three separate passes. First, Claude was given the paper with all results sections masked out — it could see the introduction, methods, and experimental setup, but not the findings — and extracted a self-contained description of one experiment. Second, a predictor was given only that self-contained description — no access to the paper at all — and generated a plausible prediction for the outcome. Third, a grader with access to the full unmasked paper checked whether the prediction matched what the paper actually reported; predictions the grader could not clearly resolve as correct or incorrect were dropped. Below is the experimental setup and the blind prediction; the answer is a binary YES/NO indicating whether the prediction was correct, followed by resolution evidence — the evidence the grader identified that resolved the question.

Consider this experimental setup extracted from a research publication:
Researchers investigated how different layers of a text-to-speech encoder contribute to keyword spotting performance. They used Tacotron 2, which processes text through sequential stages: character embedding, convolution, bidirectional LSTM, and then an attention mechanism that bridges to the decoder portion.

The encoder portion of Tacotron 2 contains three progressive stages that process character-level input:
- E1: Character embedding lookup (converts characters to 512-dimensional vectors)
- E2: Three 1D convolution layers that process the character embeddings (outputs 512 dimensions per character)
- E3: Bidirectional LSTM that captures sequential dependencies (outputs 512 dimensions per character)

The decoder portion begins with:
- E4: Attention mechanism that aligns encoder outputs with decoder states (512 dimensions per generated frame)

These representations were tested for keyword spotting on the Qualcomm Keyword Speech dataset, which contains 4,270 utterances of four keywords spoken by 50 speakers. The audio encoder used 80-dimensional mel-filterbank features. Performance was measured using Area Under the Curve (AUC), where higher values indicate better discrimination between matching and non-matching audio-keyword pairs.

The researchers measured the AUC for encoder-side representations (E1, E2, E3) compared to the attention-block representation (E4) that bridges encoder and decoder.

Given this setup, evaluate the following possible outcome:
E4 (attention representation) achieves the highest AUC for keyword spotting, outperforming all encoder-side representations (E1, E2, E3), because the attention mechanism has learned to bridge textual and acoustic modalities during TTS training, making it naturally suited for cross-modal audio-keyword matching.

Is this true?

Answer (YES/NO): NO